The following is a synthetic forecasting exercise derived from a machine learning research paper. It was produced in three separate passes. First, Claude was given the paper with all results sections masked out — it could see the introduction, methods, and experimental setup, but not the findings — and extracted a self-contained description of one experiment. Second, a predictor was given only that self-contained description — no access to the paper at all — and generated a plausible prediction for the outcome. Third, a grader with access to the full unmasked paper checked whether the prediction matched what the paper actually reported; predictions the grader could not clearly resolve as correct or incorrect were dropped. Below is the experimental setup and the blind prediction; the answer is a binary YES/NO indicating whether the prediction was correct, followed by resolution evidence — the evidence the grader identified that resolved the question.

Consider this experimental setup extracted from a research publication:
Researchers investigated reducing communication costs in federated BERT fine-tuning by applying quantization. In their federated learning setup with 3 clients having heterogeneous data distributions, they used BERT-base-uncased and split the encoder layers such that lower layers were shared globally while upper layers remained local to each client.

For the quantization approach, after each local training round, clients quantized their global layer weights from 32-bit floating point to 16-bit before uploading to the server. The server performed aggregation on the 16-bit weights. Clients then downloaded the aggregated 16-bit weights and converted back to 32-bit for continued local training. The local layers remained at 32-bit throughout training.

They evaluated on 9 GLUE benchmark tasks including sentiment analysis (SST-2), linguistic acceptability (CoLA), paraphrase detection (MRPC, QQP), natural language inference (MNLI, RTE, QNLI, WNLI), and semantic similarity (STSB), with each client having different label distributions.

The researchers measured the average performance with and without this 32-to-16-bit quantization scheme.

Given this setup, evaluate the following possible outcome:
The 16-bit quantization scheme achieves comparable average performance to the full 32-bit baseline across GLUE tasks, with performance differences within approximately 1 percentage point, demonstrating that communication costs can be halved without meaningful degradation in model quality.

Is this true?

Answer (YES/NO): NO